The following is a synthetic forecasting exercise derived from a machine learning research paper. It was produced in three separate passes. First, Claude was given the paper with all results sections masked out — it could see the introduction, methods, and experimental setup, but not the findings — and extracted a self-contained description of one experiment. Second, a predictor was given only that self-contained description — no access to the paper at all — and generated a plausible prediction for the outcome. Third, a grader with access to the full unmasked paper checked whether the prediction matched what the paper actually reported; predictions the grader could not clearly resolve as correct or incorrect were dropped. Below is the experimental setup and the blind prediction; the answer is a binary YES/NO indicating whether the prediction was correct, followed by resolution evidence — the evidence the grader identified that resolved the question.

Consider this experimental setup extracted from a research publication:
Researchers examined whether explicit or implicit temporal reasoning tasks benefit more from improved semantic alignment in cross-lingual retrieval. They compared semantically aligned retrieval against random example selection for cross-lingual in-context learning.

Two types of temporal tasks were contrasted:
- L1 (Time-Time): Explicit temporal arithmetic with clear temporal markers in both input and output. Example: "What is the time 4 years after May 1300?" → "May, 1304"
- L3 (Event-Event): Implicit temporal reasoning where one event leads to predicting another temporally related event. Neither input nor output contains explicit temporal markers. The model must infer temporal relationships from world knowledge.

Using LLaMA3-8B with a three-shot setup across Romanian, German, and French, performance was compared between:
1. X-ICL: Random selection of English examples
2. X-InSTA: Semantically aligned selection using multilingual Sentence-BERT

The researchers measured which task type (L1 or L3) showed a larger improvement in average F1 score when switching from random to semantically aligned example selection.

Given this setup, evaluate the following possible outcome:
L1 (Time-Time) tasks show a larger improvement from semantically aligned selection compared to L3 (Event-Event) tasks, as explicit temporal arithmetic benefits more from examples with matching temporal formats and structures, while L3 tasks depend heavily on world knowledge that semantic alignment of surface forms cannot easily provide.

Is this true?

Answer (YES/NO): YES